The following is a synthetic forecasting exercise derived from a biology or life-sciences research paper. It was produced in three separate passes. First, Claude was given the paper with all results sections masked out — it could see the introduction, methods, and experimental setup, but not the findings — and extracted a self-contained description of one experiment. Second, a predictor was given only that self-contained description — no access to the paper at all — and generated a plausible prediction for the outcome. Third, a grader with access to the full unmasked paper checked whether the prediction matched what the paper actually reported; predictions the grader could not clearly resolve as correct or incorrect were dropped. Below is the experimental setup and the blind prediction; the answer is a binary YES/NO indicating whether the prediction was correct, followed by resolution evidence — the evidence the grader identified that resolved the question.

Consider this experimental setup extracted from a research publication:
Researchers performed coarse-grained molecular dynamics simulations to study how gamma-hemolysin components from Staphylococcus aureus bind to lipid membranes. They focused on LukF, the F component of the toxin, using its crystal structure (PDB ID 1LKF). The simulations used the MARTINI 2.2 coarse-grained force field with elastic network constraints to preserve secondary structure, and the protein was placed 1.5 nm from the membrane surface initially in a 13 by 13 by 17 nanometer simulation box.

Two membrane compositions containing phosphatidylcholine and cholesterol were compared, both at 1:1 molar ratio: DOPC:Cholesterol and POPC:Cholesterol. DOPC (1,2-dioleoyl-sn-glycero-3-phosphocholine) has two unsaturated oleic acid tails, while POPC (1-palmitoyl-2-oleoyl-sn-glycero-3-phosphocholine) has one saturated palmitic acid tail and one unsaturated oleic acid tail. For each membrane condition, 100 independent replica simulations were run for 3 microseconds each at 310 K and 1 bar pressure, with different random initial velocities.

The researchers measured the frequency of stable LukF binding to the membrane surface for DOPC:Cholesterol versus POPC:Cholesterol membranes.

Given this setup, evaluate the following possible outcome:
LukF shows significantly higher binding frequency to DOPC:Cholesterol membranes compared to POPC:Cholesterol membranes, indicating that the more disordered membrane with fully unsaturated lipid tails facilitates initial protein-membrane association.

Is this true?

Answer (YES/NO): YES